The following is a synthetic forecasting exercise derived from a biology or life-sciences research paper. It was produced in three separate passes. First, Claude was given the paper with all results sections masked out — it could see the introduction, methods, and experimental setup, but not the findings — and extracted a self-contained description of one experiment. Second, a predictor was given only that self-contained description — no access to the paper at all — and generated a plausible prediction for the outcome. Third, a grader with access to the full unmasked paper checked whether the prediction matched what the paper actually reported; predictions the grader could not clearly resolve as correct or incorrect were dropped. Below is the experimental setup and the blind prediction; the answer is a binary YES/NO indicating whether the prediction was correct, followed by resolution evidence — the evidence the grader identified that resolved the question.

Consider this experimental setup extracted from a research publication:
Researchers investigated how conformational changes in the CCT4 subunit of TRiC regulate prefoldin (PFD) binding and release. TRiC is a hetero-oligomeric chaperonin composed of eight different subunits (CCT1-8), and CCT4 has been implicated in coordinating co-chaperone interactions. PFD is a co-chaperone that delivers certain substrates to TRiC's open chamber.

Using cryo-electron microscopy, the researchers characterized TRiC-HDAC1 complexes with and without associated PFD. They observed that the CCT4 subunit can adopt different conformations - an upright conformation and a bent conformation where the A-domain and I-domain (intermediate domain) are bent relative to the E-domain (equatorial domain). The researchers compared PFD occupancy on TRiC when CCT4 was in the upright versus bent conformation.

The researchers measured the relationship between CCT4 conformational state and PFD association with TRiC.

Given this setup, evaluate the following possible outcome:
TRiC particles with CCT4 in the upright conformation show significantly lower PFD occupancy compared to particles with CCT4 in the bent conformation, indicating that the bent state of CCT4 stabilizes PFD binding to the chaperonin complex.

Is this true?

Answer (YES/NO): NO